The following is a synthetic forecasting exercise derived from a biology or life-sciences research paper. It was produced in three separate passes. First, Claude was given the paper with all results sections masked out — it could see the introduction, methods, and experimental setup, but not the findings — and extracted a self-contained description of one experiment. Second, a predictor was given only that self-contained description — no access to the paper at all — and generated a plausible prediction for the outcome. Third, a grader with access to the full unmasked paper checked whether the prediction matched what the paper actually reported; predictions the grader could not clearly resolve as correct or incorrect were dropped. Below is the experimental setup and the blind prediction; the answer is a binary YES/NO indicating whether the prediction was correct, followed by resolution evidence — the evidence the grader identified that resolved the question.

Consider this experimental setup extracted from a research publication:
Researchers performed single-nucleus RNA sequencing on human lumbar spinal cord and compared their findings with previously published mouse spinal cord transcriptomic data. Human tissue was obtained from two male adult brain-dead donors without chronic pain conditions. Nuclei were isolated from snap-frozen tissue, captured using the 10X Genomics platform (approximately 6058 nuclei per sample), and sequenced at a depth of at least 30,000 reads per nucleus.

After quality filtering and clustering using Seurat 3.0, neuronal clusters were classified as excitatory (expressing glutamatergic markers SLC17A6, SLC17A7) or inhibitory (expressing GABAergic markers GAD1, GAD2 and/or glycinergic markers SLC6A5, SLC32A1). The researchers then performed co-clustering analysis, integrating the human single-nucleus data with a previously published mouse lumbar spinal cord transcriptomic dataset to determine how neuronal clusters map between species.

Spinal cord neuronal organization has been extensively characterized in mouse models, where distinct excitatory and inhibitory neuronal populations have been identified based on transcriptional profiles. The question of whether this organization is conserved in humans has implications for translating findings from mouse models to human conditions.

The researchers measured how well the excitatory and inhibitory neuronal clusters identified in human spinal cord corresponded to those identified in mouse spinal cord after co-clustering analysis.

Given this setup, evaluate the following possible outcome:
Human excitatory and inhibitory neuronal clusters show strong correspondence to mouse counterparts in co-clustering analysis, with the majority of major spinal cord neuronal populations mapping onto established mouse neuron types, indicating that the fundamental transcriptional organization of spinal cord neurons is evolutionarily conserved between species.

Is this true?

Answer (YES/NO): YES